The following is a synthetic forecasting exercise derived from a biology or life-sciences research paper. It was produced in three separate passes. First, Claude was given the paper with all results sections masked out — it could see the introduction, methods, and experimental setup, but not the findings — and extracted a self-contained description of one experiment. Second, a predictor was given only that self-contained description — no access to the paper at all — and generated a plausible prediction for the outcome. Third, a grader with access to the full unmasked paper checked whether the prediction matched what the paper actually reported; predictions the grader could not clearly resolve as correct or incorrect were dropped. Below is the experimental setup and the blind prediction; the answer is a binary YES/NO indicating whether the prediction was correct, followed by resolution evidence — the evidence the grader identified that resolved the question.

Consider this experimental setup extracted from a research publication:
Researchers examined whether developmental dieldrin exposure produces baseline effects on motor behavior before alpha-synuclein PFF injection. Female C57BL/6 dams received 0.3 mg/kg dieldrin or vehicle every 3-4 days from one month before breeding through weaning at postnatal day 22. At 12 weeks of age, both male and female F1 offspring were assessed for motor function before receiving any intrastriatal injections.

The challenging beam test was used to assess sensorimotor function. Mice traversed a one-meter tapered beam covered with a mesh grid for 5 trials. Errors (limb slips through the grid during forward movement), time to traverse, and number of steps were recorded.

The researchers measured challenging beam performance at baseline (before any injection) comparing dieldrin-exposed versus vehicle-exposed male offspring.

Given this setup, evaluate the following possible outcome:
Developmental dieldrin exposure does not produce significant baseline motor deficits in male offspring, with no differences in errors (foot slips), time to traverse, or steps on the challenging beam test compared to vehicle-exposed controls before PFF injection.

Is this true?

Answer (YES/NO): YES